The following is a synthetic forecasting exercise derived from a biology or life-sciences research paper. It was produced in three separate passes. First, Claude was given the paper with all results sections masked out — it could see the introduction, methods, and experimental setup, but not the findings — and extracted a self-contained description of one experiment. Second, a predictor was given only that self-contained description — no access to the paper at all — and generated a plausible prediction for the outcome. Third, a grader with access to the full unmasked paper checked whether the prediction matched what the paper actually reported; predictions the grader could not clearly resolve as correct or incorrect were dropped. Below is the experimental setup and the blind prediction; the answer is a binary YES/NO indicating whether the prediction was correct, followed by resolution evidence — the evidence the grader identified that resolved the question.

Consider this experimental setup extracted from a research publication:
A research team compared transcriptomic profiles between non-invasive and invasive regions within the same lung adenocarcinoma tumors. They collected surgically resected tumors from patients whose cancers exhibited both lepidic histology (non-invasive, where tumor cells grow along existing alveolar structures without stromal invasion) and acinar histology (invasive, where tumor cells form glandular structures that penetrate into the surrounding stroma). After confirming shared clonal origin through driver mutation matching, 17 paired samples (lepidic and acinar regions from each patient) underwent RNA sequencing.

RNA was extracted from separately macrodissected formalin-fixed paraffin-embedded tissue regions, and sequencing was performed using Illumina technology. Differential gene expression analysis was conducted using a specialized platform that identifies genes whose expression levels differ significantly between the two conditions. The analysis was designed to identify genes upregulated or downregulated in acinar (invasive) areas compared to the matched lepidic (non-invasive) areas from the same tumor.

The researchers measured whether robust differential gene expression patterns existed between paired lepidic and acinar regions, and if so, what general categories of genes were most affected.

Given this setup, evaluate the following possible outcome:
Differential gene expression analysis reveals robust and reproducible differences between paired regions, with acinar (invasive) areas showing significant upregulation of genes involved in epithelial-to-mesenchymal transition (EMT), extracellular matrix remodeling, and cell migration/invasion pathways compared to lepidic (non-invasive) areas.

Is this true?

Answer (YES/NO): NO